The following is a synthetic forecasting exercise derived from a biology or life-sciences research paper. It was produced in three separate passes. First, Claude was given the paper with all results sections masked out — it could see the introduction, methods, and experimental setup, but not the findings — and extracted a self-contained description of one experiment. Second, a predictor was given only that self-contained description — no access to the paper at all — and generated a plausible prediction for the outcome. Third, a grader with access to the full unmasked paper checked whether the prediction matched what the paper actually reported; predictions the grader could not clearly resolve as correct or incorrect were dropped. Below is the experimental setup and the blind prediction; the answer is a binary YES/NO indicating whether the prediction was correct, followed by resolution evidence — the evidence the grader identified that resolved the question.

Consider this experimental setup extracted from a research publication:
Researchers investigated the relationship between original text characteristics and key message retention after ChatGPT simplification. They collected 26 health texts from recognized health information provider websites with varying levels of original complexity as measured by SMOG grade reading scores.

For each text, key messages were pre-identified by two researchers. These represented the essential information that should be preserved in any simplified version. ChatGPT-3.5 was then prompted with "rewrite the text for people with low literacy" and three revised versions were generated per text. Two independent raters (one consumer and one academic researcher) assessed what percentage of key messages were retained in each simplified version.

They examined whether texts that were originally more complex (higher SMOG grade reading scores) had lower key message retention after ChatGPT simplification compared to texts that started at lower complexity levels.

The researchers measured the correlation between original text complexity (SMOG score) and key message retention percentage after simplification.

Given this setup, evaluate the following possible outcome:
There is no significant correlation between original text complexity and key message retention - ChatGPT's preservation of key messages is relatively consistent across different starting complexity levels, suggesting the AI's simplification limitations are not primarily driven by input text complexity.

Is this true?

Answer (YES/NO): YES